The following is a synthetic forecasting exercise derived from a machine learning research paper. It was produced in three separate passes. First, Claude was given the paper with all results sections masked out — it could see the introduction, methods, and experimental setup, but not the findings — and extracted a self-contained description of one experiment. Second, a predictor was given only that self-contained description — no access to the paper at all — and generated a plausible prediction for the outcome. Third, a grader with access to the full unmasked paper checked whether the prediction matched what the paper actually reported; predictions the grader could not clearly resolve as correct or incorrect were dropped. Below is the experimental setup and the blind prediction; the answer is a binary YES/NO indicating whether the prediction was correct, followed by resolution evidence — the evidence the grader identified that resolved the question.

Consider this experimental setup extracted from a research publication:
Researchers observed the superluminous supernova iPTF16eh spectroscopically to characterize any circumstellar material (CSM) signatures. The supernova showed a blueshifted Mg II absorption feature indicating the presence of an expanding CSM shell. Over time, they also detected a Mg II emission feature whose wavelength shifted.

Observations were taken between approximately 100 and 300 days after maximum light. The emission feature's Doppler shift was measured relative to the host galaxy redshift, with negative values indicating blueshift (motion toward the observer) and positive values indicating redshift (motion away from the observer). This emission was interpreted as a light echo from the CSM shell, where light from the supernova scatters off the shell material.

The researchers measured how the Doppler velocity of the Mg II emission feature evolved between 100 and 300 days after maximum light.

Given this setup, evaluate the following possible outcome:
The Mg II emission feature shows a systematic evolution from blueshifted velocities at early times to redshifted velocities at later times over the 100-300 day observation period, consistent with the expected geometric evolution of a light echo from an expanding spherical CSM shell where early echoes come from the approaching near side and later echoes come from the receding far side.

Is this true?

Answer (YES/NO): YES